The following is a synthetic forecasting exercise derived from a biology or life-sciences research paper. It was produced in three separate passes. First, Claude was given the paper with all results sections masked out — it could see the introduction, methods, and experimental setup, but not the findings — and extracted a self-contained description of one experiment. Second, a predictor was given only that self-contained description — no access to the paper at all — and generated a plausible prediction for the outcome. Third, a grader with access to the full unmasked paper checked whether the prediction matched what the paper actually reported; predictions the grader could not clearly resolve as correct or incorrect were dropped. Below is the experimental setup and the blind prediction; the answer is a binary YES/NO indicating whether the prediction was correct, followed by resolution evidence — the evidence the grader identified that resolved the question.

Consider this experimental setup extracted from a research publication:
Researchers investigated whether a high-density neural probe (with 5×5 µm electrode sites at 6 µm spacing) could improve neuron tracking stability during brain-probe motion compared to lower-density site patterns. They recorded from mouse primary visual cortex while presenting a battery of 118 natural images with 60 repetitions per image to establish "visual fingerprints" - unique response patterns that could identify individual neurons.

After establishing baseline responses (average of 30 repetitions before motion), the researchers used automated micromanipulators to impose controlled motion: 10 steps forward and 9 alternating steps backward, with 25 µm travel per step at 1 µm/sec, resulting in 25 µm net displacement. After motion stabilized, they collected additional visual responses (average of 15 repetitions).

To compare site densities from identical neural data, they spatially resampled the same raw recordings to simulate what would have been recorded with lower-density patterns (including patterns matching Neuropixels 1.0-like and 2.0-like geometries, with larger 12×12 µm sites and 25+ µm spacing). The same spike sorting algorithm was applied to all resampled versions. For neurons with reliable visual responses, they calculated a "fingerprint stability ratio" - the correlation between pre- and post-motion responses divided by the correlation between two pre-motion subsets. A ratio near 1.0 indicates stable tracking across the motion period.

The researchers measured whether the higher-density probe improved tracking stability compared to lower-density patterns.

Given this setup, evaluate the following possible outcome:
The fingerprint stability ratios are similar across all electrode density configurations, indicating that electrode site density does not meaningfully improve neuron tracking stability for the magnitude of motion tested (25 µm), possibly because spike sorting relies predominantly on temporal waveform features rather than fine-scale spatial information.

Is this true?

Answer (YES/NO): NO